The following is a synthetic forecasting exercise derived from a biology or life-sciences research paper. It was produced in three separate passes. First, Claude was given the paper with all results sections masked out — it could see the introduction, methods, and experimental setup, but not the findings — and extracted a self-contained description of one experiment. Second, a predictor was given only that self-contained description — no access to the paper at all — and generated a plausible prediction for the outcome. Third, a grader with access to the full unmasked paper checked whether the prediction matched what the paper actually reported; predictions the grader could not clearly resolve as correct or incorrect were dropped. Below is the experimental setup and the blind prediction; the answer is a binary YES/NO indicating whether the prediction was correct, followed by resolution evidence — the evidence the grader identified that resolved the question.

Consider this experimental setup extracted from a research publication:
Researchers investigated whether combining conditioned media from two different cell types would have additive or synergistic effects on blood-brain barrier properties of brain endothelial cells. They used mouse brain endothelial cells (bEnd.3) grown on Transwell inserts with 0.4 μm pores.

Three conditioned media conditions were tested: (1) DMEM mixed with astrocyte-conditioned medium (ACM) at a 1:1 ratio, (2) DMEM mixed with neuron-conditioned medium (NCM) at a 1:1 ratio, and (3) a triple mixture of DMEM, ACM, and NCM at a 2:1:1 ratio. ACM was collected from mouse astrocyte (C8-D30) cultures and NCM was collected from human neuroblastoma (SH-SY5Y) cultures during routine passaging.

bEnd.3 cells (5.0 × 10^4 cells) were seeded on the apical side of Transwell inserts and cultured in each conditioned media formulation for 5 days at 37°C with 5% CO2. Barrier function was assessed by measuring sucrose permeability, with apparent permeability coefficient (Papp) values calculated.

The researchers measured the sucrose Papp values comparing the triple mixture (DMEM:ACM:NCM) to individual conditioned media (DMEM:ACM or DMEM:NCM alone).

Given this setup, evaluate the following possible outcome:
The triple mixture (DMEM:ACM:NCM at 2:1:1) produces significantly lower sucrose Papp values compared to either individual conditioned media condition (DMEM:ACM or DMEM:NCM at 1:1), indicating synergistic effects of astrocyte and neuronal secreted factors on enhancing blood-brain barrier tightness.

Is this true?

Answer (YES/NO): NO